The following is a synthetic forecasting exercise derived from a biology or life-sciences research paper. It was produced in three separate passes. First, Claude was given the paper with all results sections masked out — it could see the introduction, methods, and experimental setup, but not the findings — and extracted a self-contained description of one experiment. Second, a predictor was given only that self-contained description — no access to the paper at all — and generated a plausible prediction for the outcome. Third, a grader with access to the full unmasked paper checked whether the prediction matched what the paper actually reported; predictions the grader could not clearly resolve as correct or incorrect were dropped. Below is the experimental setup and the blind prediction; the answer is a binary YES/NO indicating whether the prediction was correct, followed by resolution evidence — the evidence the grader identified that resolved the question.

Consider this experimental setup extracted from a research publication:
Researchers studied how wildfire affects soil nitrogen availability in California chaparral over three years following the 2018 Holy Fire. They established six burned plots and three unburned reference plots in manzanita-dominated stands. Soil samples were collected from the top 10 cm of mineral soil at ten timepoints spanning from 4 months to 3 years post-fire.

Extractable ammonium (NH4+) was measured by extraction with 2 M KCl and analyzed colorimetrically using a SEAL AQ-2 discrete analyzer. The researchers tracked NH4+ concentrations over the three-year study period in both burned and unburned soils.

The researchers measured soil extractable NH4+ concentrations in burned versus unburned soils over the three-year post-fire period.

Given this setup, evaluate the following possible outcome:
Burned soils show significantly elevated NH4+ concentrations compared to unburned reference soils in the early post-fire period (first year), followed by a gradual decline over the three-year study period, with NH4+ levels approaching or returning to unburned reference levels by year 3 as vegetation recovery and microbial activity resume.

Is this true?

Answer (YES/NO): YES